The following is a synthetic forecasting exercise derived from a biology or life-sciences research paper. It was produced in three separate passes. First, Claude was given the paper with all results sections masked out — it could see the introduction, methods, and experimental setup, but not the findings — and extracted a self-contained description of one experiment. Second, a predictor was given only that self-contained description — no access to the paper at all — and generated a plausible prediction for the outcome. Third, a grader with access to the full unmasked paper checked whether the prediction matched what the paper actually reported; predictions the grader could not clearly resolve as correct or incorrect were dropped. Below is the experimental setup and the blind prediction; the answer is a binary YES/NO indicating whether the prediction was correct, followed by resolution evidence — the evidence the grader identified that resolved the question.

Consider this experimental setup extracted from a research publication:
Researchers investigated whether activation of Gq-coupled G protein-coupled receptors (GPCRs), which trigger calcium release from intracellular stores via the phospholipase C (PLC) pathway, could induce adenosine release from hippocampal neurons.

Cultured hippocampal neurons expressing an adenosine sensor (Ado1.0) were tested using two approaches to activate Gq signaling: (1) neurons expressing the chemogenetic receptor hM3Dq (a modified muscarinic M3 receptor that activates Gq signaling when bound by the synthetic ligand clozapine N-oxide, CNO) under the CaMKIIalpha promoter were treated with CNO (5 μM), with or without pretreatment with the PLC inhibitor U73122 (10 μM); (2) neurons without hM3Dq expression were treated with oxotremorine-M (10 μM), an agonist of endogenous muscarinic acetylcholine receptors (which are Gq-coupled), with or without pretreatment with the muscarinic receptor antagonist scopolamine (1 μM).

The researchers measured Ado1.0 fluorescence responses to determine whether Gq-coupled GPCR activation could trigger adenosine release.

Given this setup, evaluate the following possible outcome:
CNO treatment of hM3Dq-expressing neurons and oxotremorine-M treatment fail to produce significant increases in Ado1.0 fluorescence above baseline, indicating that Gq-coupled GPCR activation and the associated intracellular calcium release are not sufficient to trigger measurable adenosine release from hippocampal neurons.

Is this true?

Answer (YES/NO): NO